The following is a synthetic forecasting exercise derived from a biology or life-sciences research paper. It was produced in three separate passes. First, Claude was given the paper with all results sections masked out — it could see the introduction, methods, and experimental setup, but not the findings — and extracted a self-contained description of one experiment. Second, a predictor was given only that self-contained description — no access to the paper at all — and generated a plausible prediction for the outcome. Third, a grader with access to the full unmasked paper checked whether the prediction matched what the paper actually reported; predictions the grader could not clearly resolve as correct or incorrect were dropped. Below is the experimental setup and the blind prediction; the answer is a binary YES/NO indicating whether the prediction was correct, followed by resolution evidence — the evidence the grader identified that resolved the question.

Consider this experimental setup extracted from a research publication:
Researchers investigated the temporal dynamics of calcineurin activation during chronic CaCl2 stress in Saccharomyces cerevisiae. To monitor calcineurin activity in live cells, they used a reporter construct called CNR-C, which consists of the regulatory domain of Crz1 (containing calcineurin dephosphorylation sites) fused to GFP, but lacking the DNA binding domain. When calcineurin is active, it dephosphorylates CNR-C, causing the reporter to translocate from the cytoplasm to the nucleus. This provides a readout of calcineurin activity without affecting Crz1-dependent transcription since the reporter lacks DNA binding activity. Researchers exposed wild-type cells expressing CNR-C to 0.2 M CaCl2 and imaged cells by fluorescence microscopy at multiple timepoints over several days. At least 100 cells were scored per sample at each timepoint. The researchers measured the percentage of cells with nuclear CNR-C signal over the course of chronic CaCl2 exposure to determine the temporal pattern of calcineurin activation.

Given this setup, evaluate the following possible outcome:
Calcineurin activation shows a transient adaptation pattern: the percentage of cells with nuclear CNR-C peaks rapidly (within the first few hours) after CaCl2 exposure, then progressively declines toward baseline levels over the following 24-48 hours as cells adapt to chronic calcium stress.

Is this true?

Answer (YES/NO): NO